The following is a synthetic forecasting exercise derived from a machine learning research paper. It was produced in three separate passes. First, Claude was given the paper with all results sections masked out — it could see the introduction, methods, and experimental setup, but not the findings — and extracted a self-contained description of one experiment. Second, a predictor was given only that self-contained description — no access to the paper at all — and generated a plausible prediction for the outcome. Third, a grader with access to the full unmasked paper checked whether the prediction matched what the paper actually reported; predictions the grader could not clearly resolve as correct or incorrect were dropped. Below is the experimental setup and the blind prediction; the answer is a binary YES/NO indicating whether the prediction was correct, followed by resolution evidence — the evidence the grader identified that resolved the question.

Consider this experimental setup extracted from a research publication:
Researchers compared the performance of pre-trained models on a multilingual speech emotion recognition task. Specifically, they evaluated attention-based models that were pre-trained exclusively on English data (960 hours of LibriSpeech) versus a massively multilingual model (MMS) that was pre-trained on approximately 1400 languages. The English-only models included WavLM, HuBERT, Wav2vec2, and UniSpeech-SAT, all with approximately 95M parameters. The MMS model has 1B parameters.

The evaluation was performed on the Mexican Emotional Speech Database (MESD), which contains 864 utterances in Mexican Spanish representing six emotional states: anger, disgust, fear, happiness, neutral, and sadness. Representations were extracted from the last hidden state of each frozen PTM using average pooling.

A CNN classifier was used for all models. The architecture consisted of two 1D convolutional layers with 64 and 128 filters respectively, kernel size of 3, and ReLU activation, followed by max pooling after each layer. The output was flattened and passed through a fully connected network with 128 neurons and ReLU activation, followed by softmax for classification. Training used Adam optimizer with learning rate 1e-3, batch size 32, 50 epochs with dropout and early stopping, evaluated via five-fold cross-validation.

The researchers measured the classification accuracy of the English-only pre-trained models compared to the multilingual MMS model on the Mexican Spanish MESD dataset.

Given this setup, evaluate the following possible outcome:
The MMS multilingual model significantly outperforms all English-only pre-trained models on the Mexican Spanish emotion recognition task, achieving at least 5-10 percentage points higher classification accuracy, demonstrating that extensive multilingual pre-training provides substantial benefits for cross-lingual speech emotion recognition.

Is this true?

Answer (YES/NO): YES